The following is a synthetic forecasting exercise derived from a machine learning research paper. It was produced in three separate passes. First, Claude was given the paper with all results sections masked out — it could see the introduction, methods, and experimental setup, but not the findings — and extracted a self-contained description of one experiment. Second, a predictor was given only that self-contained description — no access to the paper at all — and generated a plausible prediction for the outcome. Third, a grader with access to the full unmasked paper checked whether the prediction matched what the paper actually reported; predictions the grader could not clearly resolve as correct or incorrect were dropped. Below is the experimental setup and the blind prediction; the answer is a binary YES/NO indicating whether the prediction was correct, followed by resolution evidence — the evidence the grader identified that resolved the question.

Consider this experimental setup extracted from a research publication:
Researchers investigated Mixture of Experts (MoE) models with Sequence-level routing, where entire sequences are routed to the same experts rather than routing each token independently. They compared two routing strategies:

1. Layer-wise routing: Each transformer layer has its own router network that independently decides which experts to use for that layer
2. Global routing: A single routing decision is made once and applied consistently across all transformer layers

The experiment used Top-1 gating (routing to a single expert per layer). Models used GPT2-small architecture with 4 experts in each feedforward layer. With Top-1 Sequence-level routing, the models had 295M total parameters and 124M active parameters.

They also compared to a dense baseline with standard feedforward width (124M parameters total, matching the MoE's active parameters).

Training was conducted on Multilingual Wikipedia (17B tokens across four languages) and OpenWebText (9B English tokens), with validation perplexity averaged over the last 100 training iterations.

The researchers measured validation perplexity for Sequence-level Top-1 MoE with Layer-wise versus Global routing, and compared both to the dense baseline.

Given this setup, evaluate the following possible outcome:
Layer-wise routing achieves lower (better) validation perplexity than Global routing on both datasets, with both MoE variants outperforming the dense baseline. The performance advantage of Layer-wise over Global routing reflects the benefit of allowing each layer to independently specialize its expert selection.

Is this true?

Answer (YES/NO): NO